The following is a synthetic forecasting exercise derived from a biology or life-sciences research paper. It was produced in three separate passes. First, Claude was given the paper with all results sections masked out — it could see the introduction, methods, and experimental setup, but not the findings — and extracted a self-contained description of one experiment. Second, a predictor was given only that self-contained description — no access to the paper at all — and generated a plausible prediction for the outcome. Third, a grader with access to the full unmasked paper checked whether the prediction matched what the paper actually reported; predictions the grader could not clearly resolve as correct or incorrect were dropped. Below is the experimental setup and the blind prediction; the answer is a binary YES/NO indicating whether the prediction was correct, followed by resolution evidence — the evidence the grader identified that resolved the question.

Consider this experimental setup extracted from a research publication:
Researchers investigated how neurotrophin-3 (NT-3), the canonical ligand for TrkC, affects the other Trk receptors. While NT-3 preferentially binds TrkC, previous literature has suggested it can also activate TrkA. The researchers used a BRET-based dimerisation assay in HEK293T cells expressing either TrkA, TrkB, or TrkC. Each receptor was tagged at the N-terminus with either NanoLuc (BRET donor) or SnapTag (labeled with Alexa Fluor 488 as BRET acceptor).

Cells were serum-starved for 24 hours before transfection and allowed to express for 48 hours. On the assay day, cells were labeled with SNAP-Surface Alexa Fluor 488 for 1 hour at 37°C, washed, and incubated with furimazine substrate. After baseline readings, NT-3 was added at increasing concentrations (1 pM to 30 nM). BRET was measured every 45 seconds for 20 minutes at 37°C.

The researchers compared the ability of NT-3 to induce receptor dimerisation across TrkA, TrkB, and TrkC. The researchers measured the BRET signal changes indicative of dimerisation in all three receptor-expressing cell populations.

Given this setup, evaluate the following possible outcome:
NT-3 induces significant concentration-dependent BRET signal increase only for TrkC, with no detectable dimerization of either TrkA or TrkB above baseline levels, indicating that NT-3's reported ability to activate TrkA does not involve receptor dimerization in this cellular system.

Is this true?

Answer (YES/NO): NO